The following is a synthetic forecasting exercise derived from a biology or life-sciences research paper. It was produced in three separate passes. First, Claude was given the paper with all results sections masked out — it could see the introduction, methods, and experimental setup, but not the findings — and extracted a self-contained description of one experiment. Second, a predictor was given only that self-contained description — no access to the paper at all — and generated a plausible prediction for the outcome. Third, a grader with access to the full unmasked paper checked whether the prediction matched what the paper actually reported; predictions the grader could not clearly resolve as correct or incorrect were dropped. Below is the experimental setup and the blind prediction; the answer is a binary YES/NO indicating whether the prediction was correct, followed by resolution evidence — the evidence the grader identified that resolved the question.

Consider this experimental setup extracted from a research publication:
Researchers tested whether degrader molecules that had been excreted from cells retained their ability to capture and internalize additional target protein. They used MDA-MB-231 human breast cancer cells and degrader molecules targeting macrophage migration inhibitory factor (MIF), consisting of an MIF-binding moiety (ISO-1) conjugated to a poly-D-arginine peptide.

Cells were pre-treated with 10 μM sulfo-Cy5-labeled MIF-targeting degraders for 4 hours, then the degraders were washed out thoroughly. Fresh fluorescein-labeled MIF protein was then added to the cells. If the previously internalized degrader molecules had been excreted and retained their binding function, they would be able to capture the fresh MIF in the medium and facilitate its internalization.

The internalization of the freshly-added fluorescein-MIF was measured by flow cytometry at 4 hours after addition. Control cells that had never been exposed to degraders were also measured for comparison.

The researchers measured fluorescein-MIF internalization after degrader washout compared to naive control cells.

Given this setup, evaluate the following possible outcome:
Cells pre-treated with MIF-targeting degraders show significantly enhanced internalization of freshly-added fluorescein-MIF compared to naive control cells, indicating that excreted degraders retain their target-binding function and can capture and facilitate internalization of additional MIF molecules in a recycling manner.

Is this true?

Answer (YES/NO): YES